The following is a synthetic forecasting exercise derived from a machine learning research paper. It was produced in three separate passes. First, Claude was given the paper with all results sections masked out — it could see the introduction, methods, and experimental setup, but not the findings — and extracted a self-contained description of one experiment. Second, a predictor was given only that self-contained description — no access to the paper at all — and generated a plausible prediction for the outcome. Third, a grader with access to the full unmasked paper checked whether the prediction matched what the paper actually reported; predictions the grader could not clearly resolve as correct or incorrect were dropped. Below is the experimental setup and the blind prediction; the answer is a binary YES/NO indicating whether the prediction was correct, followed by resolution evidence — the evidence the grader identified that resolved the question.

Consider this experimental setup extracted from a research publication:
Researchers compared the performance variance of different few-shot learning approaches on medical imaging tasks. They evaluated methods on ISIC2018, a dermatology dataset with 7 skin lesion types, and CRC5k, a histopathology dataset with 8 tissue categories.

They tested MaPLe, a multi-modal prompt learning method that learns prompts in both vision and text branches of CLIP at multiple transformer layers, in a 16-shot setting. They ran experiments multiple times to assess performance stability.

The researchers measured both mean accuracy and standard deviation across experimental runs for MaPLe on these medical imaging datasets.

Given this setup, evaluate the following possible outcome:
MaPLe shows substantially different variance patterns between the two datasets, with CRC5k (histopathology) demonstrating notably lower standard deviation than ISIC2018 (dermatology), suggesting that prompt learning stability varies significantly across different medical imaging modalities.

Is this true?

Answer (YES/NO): NO